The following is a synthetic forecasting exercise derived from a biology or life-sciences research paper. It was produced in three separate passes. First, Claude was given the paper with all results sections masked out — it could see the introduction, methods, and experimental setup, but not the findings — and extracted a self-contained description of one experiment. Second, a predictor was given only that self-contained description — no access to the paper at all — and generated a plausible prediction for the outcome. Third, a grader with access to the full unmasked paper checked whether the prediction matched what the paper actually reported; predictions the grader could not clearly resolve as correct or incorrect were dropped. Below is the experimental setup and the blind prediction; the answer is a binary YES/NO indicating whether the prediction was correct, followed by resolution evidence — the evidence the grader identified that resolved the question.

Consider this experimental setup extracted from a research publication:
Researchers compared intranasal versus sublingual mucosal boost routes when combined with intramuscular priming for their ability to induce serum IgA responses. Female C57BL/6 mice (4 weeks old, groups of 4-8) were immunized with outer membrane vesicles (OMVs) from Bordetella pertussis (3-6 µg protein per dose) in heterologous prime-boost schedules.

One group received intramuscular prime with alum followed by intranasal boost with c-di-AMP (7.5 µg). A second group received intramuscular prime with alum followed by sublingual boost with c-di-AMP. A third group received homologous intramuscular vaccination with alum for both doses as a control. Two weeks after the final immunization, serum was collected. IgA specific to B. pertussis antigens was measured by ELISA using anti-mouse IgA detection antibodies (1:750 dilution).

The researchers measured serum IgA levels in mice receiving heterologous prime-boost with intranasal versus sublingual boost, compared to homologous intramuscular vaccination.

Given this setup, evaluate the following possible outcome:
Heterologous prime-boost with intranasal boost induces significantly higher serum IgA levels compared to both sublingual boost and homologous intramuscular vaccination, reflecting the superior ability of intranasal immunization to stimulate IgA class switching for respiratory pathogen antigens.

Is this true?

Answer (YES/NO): NO